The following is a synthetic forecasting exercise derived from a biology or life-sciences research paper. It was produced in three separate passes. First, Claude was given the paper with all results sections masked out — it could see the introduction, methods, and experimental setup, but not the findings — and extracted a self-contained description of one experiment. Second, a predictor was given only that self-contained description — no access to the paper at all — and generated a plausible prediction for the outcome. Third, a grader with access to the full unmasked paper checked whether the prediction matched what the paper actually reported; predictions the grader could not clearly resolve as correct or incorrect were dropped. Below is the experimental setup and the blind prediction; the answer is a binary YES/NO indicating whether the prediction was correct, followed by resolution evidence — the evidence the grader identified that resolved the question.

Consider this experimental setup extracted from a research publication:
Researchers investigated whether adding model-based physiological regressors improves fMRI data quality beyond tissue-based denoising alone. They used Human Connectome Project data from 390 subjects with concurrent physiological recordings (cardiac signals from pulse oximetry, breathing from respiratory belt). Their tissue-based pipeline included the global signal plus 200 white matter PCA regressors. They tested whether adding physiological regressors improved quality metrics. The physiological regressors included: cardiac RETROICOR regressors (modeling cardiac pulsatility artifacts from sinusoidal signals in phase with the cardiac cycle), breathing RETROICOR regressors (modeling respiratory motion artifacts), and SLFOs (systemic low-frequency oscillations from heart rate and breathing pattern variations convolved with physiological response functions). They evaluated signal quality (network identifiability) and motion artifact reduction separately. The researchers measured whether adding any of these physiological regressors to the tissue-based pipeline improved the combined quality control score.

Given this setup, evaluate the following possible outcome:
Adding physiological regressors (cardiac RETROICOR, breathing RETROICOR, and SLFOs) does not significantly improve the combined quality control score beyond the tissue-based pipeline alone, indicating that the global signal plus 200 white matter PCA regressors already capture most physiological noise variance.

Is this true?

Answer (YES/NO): YES